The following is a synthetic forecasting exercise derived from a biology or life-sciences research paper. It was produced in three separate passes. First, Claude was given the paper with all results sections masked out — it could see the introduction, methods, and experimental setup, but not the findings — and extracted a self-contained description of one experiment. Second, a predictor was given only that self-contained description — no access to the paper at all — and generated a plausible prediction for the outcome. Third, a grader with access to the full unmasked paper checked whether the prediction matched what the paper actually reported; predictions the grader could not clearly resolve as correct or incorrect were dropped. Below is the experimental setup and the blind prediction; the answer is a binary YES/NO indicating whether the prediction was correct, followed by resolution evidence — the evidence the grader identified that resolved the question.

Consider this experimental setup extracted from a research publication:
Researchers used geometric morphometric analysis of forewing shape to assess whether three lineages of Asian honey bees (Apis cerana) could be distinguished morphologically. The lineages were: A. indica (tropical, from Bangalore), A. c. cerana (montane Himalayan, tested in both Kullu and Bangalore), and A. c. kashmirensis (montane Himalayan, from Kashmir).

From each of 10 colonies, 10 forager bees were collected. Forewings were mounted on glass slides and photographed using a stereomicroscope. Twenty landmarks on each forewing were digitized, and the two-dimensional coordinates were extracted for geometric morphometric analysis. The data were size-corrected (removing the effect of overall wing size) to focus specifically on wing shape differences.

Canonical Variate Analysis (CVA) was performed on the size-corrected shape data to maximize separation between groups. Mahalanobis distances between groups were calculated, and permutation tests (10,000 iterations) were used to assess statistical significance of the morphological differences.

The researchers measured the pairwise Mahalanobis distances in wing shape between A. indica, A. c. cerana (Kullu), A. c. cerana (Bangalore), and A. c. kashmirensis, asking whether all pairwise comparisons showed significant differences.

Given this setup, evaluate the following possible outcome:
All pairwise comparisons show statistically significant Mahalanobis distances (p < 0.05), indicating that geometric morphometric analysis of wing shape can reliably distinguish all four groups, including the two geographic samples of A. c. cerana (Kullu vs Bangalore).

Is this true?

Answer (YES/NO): YES